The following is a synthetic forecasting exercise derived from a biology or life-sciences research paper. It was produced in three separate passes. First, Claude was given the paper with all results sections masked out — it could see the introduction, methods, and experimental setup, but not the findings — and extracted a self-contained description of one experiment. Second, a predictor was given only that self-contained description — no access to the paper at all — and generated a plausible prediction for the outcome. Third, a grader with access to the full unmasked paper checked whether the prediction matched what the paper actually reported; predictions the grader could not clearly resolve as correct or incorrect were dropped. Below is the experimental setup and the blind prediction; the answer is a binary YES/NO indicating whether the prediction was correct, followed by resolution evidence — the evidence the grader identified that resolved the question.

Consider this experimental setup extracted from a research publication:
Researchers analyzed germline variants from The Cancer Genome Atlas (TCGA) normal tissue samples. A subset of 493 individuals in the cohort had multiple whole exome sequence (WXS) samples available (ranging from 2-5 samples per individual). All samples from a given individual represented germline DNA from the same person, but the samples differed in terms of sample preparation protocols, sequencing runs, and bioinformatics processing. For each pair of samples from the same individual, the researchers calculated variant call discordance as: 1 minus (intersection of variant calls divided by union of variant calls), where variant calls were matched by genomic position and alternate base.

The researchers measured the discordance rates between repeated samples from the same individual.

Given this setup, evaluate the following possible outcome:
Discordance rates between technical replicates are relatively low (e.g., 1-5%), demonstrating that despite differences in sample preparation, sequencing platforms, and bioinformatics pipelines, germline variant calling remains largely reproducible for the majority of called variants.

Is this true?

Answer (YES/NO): NO